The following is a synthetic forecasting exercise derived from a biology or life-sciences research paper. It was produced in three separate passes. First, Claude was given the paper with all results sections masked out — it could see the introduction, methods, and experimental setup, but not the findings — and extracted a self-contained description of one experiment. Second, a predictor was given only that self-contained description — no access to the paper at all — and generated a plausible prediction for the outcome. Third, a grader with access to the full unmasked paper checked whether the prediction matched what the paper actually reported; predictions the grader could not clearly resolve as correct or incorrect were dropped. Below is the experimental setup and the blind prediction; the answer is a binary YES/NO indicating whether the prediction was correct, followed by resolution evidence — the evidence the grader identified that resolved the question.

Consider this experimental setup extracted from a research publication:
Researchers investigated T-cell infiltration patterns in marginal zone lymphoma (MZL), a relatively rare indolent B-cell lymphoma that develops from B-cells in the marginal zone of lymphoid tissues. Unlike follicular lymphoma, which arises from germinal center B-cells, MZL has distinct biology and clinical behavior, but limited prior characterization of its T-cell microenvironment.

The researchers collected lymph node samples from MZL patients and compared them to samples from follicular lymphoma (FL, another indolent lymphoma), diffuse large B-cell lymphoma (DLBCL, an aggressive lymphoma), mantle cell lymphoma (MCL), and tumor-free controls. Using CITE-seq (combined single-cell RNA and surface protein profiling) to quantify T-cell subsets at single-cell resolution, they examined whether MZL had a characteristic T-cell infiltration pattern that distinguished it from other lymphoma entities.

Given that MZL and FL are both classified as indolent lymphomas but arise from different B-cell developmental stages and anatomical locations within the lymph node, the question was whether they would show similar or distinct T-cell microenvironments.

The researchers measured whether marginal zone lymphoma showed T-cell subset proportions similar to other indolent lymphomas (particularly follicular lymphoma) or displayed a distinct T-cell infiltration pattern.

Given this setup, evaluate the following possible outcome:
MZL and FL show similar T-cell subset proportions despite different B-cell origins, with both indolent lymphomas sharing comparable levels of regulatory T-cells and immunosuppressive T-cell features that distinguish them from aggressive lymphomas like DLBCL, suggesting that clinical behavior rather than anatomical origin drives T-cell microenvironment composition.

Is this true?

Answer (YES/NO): YES